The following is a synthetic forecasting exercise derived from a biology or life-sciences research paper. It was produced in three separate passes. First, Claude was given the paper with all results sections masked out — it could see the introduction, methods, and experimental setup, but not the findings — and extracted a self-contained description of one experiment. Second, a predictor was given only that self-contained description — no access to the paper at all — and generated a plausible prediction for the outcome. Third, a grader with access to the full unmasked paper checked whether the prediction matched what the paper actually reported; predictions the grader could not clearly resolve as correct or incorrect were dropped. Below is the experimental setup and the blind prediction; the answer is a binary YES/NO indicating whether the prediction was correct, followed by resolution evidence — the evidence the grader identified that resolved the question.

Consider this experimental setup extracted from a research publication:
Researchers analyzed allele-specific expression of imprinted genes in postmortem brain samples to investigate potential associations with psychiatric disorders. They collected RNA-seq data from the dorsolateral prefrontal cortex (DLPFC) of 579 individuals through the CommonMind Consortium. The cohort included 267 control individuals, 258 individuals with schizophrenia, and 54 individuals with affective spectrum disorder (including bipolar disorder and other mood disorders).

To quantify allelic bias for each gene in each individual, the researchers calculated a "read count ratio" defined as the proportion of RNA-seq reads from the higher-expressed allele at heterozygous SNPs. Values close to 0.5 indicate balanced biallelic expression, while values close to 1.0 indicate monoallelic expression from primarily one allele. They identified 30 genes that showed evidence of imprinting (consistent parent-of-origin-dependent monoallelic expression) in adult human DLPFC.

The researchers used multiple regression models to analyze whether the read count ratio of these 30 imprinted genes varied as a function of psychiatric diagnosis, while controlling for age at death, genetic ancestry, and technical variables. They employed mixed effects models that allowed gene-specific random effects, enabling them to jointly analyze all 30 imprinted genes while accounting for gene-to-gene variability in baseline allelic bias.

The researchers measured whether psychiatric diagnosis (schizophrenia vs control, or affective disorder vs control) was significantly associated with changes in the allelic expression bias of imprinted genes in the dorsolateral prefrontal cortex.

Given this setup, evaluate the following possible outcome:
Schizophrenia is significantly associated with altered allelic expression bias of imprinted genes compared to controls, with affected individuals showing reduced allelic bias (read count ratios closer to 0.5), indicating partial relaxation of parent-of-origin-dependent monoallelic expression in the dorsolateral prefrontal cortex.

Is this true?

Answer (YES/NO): NO